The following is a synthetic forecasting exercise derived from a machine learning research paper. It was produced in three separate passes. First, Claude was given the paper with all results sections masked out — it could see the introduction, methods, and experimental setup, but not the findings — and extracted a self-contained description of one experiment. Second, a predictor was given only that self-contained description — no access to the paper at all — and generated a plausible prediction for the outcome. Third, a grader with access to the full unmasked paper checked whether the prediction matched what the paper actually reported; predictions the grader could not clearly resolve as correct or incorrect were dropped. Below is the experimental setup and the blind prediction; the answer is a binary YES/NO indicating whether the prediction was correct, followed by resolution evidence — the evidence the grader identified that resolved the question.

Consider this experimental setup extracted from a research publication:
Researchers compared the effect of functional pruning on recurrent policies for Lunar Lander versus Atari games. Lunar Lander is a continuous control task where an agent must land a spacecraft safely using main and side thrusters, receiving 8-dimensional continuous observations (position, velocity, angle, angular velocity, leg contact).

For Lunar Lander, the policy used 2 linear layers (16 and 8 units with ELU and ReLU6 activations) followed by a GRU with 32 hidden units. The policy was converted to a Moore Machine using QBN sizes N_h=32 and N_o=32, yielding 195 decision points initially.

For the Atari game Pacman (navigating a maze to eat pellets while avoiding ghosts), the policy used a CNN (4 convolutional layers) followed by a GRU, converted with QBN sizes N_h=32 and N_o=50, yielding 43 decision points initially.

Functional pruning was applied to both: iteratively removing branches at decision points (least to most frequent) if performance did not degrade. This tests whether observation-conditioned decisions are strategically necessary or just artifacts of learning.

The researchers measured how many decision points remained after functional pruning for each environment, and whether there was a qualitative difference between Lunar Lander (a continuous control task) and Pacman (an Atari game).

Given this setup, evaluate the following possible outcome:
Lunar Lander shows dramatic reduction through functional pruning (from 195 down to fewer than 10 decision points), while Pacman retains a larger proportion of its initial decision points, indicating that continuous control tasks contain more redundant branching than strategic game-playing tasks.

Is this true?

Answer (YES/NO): NO